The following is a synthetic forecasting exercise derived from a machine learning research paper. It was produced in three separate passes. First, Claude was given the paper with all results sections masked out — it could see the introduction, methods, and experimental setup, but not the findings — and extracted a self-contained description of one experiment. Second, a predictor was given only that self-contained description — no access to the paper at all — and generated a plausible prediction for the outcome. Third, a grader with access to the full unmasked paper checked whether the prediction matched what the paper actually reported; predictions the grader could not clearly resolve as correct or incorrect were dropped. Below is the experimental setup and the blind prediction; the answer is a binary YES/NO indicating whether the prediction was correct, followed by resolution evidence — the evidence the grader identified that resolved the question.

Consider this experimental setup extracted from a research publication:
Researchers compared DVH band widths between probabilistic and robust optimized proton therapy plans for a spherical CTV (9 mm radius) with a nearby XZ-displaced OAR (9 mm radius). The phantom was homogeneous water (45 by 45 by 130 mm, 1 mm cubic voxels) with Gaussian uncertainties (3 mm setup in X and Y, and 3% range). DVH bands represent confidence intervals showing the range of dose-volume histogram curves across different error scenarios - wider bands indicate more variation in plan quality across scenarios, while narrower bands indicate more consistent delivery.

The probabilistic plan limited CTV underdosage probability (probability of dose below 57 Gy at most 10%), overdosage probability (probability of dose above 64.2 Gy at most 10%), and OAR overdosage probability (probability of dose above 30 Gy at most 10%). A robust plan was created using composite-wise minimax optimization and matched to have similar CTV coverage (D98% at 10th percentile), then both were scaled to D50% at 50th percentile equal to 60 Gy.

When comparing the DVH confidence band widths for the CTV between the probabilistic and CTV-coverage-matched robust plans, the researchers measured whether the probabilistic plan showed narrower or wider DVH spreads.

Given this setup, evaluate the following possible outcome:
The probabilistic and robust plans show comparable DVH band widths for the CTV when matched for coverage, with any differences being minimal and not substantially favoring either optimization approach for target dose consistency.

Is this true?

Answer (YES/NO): NO